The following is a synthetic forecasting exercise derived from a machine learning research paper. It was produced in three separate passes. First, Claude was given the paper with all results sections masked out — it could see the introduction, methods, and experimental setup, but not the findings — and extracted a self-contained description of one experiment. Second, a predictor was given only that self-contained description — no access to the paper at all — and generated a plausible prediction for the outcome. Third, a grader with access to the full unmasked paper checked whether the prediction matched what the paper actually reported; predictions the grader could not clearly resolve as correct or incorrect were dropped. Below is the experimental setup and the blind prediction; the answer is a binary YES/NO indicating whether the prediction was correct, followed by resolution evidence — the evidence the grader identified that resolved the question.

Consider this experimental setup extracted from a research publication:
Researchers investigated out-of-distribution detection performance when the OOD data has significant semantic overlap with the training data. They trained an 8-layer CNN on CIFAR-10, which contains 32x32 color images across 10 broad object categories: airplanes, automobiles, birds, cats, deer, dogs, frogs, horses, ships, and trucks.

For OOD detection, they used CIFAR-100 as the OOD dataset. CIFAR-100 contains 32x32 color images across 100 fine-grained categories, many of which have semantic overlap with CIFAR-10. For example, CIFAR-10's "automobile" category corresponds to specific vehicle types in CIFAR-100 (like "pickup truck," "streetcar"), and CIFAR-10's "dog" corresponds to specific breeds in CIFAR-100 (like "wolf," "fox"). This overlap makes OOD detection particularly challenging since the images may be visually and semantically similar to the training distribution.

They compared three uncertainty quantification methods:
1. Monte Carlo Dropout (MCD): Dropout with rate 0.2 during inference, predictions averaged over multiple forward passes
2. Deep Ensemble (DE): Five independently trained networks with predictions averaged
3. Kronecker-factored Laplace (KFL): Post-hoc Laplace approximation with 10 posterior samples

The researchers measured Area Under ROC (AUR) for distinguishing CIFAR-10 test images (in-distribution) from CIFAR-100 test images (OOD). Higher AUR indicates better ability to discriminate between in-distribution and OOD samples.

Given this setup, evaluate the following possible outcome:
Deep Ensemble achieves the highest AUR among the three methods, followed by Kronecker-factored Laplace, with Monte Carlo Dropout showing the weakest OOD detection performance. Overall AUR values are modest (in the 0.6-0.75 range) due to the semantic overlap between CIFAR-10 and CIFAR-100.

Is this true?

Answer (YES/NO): NO